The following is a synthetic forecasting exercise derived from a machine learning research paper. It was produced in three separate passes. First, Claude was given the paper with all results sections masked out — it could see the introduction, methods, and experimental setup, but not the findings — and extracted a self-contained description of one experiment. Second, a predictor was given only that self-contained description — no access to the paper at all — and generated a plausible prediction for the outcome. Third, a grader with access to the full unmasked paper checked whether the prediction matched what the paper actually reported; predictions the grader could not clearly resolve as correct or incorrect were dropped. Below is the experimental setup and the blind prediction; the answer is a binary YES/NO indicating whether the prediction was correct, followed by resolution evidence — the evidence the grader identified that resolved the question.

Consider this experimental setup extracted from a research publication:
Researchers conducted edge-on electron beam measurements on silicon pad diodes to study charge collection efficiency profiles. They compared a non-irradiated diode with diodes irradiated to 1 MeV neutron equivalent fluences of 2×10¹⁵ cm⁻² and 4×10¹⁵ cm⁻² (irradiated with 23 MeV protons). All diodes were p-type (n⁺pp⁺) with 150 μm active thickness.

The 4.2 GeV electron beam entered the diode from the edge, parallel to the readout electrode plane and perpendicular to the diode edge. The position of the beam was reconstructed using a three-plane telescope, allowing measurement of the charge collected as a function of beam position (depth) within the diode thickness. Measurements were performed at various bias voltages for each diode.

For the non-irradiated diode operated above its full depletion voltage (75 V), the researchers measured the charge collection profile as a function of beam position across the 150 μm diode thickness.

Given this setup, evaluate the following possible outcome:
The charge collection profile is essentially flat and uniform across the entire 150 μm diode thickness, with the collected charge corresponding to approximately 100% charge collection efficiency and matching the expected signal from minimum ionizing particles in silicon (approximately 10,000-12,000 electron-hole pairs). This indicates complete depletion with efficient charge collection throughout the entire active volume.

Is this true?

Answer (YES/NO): NO